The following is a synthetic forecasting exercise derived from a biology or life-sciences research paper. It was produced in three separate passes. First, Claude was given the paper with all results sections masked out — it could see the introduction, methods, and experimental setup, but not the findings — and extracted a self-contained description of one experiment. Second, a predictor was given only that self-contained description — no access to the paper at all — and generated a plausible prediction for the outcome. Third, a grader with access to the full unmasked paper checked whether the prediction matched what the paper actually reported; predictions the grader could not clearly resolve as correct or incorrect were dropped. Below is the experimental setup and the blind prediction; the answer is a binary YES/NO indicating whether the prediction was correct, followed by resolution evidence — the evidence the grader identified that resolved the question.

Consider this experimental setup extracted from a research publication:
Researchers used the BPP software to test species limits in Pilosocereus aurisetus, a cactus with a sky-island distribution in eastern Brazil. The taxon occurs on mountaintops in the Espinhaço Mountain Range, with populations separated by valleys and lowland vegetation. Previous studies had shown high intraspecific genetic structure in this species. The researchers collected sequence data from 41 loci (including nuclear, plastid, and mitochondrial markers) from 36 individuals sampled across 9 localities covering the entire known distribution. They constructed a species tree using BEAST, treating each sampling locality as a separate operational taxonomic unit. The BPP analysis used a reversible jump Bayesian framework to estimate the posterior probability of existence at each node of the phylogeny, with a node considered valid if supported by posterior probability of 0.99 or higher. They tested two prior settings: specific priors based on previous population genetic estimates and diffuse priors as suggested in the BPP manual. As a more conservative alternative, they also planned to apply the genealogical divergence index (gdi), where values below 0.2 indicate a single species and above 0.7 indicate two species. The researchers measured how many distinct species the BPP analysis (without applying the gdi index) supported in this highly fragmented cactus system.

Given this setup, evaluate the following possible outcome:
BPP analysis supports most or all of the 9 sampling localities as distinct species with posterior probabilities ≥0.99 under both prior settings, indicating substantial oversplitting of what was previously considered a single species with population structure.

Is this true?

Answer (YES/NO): NO